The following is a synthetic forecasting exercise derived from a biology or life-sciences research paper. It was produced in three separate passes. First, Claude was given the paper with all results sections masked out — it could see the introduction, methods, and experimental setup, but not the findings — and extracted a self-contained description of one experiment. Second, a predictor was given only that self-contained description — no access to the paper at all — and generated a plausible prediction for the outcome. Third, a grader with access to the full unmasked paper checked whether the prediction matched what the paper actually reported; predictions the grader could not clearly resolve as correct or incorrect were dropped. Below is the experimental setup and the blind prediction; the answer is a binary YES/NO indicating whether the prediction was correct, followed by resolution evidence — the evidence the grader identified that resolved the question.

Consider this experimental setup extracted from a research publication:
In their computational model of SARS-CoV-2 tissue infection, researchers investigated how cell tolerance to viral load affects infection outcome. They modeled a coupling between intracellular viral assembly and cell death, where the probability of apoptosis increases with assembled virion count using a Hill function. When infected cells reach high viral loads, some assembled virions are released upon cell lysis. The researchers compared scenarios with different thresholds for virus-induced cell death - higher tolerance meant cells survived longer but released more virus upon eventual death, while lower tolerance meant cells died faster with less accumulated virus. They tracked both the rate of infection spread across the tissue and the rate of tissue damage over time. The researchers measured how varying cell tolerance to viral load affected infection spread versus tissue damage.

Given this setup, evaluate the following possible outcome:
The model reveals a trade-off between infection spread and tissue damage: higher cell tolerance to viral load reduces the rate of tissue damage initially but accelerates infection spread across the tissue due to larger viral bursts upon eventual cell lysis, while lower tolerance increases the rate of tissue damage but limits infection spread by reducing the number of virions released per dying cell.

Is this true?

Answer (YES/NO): NO